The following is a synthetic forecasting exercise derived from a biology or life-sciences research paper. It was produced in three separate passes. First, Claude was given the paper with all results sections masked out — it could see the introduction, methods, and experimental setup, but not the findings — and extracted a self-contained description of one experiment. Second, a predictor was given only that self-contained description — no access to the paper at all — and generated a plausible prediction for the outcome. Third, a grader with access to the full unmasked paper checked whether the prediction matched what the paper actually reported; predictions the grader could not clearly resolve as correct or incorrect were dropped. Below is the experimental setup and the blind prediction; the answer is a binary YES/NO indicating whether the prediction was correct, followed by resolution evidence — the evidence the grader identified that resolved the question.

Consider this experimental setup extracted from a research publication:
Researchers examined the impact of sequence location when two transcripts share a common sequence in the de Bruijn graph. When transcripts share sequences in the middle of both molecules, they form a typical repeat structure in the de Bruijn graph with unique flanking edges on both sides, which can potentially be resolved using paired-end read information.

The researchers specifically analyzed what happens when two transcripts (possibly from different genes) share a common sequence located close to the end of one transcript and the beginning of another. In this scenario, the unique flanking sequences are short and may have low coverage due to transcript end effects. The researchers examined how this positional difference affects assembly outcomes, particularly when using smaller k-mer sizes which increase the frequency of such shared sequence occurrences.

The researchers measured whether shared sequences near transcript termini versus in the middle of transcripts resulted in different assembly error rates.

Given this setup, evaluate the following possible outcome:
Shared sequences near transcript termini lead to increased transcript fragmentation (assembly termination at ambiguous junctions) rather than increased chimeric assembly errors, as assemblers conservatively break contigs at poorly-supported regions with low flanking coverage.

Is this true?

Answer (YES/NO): NO